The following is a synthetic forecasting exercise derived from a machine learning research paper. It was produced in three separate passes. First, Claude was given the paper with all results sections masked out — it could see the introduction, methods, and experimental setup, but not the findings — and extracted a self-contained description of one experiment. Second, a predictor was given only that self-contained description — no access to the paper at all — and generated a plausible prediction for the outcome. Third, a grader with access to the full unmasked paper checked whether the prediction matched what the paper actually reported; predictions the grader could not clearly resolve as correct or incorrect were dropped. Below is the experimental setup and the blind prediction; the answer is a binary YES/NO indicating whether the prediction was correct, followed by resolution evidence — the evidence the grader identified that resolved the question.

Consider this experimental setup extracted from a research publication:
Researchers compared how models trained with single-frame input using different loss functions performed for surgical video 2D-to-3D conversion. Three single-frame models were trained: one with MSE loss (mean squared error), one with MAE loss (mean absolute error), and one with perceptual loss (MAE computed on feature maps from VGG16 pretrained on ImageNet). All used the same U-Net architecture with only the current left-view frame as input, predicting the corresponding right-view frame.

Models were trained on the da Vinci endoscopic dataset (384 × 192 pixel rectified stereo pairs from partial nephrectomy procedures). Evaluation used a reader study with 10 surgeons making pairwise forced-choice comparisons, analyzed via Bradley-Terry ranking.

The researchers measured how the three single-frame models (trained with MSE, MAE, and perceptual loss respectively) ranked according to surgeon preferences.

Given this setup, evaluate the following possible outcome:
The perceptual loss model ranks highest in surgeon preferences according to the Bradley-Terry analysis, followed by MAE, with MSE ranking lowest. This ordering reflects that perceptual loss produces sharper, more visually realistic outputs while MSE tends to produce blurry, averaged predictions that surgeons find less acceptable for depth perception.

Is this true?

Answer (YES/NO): NO